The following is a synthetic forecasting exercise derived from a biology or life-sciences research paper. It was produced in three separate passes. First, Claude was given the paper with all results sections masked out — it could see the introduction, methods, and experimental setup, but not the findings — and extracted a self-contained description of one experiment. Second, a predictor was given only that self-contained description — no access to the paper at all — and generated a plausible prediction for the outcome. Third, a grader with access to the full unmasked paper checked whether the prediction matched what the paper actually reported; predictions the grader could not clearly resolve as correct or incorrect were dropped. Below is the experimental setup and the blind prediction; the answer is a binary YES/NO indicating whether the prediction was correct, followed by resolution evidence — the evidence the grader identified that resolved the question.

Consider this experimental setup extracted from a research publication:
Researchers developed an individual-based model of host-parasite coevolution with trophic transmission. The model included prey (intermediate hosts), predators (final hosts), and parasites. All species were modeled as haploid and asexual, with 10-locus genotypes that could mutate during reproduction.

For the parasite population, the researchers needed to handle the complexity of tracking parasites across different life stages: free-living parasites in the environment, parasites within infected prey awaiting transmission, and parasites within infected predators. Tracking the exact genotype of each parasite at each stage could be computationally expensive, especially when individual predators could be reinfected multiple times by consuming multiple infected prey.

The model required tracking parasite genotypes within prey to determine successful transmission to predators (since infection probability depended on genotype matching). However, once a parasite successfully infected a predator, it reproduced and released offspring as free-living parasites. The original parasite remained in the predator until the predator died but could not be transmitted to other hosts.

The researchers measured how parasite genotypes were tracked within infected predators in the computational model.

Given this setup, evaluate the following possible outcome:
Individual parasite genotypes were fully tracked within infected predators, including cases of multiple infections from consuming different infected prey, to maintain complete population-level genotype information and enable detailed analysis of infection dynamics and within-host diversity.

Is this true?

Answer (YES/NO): NO